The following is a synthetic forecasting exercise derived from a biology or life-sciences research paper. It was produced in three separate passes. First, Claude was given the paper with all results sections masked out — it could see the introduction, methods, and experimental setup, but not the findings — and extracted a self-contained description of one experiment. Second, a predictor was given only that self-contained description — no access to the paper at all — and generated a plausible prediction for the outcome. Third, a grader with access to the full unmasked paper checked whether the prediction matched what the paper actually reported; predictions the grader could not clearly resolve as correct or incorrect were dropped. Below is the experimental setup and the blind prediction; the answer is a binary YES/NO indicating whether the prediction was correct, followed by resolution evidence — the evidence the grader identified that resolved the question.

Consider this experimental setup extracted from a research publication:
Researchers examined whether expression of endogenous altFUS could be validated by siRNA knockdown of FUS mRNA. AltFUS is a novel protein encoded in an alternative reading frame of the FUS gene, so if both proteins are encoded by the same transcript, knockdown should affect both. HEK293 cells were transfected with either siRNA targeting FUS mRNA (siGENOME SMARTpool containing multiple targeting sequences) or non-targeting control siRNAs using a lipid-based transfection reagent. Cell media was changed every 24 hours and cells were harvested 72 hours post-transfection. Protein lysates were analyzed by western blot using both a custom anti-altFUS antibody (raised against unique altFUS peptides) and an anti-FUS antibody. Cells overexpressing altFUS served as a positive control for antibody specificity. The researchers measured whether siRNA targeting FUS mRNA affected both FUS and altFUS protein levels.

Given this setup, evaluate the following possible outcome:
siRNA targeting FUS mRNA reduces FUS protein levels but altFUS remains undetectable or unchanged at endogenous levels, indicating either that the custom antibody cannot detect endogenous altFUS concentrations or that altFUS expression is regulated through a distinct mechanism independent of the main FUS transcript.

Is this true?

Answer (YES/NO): NO